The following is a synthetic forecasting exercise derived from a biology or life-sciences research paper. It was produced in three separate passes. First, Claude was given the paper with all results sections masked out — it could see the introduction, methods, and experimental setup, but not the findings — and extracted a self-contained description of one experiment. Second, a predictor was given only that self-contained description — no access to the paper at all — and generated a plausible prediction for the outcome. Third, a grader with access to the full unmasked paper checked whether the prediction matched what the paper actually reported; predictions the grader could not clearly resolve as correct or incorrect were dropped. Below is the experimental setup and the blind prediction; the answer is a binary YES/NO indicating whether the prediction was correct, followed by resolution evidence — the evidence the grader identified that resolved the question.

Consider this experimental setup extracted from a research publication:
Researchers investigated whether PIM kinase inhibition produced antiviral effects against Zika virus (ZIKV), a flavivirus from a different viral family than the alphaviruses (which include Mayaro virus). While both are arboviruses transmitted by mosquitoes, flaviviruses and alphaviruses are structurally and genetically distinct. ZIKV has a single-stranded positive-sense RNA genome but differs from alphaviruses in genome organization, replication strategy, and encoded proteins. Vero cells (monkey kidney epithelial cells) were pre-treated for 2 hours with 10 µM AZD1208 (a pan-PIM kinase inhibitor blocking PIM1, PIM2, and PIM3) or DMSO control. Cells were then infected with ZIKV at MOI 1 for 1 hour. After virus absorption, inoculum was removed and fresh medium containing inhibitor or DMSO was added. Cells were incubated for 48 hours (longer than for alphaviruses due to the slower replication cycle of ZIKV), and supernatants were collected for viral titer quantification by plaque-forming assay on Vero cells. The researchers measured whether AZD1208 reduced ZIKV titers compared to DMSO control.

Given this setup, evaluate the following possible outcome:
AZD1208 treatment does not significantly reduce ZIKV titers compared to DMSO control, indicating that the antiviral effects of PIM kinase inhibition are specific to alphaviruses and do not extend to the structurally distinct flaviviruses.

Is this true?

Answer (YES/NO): NO